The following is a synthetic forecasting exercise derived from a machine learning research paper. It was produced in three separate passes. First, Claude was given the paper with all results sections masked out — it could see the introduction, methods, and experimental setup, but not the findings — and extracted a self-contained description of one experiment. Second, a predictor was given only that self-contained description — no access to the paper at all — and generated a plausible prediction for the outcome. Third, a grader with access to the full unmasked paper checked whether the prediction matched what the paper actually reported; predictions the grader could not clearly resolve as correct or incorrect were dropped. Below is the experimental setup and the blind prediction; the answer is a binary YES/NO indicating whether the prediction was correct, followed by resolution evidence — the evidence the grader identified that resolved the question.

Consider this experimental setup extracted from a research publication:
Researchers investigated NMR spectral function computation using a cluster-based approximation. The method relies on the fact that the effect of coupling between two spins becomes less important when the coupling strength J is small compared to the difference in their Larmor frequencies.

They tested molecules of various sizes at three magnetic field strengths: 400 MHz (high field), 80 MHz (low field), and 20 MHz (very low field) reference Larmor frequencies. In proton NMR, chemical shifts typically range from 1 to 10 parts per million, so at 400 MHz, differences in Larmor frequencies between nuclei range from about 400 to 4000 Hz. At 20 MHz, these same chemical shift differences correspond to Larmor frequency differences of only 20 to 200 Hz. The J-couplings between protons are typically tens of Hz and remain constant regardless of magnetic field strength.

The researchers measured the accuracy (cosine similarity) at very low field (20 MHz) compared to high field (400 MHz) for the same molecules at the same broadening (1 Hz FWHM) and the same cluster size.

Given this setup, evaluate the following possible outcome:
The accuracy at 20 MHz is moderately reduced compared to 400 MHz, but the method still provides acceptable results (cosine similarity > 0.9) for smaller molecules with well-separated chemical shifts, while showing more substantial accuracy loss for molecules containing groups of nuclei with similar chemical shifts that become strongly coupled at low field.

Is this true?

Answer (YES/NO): NO